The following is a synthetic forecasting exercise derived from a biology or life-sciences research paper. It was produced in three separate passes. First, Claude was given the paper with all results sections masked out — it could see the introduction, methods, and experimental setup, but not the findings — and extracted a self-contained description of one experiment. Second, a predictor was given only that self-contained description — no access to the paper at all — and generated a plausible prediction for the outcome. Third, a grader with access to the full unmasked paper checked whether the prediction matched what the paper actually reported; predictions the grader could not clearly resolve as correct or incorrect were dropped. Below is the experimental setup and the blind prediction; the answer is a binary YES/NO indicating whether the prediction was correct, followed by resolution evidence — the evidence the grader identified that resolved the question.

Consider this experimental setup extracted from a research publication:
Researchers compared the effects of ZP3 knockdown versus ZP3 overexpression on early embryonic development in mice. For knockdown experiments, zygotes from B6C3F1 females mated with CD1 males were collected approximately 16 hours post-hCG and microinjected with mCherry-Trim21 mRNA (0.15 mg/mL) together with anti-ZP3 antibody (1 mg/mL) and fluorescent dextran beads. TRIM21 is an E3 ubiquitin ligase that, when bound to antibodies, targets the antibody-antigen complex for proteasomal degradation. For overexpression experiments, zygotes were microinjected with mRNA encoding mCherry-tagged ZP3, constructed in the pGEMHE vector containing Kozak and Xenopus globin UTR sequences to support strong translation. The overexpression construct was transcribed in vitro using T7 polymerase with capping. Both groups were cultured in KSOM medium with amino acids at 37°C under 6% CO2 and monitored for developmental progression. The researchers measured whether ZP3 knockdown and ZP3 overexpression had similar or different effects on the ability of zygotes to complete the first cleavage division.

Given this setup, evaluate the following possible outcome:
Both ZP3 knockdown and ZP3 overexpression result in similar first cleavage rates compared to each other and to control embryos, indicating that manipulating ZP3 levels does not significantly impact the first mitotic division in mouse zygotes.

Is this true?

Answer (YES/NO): NO